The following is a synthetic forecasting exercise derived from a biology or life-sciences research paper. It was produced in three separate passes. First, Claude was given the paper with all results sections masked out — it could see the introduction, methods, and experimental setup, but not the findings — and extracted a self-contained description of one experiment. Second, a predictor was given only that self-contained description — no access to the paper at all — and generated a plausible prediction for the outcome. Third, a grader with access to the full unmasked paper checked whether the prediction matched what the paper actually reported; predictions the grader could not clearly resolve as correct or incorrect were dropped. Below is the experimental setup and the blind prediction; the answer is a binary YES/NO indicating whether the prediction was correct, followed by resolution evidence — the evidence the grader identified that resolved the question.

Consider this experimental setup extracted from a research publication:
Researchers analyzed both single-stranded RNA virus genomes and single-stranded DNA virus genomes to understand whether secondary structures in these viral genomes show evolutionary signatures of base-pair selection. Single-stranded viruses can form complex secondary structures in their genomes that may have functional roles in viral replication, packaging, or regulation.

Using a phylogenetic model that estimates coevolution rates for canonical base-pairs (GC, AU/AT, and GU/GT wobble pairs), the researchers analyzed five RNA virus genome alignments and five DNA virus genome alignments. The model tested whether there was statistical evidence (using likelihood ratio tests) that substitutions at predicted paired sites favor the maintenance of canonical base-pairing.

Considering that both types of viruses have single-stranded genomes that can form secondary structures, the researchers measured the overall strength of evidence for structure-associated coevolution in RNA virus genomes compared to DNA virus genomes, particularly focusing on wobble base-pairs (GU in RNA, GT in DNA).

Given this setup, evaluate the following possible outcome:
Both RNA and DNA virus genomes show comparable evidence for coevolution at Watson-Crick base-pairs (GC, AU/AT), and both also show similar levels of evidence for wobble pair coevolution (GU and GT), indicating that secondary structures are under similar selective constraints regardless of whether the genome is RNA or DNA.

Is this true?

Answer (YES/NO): NO